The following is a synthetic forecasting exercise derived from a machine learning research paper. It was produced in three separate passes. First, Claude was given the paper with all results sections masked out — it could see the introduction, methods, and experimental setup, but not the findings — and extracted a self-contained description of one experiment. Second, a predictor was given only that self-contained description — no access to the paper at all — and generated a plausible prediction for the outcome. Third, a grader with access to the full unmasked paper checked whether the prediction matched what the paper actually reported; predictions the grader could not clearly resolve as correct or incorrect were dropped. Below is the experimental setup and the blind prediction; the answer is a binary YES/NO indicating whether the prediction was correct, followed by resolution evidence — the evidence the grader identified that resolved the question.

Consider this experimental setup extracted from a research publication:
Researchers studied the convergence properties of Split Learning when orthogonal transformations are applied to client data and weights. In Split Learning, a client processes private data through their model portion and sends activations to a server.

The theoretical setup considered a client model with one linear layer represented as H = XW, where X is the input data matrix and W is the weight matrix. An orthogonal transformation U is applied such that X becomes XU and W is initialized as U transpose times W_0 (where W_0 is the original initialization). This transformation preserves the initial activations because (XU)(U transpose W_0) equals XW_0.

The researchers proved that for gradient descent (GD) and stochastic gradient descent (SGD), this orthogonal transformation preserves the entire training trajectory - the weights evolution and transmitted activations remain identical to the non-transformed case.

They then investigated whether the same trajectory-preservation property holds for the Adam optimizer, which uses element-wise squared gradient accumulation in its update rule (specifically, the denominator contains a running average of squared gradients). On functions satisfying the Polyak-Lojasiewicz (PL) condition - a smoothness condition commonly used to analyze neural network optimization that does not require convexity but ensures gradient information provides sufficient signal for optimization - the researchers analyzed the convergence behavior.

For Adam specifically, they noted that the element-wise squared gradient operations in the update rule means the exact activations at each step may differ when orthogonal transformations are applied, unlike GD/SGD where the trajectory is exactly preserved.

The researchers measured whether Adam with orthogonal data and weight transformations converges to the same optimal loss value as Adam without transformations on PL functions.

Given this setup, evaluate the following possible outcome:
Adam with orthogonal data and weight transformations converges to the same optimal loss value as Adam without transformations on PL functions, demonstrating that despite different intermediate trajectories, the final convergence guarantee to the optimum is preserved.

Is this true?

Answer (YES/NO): YES